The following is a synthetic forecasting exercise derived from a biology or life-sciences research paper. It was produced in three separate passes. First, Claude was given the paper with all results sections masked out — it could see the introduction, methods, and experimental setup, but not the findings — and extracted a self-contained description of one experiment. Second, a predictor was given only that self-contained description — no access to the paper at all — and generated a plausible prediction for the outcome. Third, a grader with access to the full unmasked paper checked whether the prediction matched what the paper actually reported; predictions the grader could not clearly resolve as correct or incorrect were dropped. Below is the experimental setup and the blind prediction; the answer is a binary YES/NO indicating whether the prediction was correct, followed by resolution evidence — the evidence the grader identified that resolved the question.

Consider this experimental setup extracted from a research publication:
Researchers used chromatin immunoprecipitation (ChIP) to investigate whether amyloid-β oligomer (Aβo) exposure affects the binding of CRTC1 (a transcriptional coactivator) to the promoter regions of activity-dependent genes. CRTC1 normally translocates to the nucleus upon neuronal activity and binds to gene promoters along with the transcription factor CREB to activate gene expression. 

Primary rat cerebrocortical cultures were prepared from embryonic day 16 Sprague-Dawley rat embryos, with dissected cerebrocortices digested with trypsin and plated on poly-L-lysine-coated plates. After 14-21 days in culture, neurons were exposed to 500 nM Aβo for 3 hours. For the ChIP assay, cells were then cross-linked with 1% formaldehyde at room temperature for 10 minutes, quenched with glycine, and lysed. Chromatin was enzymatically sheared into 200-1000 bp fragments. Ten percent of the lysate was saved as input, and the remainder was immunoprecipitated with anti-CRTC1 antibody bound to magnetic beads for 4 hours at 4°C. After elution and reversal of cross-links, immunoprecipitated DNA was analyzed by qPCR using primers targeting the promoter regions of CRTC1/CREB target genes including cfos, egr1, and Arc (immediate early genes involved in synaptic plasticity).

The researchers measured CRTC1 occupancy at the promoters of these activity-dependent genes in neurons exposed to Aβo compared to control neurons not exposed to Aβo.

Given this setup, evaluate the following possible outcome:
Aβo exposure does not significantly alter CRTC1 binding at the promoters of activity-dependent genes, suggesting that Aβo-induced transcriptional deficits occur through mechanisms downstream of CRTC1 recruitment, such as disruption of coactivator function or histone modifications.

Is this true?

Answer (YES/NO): NO